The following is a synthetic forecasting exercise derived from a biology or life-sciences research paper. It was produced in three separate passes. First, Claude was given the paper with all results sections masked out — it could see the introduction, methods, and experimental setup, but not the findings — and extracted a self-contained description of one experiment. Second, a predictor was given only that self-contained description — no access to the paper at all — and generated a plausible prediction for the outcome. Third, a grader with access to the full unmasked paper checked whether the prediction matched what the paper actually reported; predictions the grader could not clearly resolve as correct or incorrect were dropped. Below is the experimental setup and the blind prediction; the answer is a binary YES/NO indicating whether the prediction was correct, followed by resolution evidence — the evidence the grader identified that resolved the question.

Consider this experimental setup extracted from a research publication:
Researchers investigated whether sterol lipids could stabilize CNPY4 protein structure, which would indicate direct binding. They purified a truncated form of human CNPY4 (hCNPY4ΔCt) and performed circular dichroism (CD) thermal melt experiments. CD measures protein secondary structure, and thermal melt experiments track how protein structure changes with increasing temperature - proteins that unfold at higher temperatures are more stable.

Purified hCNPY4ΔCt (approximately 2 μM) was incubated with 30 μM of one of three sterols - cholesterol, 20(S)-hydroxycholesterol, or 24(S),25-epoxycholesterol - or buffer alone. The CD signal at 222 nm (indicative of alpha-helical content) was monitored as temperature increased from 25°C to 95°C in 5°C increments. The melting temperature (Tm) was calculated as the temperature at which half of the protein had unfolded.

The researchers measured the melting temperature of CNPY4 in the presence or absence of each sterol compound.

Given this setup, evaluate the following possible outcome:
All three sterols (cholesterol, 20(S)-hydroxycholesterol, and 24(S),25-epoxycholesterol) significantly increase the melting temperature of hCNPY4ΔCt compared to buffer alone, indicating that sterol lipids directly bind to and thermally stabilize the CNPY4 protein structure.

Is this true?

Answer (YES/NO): NO